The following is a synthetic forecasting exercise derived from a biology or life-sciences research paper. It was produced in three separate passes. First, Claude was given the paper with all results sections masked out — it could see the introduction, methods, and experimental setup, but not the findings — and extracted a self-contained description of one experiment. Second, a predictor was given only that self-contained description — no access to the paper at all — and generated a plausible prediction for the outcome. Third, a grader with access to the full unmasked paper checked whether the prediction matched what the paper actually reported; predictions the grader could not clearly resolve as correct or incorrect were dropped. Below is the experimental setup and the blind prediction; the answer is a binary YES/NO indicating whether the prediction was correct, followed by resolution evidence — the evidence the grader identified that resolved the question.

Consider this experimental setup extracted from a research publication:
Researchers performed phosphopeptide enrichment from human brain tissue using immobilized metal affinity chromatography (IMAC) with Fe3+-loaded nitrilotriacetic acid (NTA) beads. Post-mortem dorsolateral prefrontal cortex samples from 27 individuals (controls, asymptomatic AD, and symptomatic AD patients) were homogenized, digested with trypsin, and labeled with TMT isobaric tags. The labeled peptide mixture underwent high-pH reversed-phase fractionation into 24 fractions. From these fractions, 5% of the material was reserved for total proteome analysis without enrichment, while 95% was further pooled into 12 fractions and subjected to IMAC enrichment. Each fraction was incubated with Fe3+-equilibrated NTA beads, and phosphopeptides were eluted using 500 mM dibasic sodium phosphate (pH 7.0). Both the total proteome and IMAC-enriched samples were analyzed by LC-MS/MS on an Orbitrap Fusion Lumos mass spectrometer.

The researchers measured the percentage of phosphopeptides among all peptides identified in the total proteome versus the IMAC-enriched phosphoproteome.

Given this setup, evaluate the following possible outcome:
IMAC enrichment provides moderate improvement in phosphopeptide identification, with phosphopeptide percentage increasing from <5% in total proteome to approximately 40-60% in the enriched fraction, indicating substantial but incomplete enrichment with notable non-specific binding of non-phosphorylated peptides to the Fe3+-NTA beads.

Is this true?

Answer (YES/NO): NO